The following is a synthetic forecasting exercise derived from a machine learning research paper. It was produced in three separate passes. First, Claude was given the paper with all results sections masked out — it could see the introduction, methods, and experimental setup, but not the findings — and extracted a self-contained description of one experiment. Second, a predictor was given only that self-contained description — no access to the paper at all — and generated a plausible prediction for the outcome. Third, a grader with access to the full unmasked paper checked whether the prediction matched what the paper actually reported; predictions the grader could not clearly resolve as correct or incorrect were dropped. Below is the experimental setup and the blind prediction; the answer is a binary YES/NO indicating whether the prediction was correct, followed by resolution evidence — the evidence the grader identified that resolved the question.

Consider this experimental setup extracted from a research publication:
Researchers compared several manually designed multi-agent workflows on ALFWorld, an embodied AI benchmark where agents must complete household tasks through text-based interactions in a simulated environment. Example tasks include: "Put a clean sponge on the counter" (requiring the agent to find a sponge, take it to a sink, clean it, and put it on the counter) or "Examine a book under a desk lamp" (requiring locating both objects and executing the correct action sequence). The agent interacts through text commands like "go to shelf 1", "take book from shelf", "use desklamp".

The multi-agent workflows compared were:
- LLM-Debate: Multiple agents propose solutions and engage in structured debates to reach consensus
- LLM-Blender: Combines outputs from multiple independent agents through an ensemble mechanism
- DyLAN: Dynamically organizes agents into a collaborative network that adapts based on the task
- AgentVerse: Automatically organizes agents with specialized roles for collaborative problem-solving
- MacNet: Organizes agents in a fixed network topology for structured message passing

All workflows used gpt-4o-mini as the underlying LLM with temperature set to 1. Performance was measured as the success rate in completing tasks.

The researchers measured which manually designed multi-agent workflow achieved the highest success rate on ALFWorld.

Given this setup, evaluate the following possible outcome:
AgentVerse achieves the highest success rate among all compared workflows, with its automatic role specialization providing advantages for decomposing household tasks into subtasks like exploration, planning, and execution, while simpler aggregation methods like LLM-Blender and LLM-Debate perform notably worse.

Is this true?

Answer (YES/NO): NO